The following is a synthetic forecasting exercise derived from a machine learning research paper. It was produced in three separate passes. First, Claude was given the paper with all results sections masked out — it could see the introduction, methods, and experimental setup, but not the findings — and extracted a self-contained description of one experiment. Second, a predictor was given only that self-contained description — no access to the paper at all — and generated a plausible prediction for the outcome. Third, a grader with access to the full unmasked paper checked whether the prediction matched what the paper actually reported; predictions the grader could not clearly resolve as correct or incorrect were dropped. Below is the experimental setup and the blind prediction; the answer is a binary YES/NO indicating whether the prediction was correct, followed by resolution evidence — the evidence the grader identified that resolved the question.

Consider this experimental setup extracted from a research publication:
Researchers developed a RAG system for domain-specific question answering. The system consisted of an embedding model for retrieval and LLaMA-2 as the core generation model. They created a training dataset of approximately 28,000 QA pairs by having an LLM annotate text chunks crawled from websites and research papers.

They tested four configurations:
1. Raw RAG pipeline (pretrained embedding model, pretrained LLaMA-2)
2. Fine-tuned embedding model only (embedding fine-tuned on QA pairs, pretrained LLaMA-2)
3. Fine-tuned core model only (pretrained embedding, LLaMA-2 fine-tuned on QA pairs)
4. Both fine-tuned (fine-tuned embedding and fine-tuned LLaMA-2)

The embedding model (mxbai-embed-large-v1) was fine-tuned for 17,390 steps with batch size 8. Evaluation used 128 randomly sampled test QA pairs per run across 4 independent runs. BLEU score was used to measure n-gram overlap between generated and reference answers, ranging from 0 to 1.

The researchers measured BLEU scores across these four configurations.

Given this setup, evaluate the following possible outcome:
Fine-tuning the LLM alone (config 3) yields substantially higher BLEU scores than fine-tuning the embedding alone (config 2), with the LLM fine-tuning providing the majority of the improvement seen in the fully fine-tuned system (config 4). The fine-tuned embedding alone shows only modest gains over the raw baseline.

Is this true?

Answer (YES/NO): NO